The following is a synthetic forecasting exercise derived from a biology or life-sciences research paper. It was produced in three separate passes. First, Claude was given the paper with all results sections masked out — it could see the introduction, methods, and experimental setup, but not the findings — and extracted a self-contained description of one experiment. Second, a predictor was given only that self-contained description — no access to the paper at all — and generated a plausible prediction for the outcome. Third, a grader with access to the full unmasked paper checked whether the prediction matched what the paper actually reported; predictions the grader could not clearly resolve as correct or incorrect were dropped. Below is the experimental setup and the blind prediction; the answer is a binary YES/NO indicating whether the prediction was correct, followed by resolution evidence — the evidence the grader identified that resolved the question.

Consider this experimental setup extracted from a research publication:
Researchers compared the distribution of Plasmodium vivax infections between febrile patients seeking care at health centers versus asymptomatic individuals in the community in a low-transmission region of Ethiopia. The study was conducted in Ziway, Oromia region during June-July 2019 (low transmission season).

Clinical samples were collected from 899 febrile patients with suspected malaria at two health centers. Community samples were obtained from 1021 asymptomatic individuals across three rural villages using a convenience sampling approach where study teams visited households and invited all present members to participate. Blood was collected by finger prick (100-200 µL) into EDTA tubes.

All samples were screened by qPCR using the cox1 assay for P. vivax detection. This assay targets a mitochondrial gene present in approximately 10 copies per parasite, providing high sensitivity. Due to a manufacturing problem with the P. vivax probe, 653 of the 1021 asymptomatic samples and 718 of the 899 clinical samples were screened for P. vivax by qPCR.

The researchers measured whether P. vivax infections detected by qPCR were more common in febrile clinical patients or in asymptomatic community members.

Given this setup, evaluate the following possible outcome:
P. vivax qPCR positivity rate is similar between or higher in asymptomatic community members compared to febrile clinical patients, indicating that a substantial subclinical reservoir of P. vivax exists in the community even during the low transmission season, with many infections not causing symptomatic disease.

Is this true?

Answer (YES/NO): YES